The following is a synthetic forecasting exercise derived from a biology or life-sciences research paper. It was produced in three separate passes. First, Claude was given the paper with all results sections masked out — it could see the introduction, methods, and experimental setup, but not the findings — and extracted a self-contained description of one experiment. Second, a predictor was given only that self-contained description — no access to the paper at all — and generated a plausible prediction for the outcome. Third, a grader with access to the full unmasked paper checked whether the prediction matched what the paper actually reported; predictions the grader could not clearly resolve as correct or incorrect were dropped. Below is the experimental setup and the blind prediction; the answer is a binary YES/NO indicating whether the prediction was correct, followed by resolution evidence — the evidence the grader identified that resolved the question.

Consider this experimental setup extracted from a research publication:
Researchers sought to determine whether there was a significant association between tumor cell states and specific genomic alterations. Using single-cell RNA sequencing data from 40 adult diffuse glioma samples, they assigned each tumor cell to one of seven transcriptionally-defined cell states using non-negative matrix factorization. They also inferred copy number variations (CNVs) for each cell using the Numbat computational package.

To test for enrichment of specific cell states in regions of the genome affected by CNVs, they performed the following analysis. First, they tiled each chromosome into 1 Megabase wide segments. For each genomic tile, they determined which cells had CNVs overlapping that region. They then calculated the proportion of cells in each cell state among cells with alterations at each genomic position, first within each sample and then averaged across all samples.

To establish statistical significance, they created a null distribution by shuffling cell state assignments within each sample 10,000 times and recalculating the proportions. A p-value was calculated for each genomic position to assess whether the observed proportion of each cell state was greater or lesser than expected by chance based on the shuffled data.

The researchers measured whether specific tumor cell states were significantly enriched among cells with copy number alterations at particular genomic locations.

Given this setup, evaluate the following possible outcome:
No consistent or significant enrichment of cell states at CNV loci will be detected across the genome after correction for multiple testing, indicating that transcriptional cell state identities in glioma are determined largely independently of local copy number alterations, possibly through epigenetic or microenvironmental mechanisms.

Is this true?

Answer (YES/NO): NO